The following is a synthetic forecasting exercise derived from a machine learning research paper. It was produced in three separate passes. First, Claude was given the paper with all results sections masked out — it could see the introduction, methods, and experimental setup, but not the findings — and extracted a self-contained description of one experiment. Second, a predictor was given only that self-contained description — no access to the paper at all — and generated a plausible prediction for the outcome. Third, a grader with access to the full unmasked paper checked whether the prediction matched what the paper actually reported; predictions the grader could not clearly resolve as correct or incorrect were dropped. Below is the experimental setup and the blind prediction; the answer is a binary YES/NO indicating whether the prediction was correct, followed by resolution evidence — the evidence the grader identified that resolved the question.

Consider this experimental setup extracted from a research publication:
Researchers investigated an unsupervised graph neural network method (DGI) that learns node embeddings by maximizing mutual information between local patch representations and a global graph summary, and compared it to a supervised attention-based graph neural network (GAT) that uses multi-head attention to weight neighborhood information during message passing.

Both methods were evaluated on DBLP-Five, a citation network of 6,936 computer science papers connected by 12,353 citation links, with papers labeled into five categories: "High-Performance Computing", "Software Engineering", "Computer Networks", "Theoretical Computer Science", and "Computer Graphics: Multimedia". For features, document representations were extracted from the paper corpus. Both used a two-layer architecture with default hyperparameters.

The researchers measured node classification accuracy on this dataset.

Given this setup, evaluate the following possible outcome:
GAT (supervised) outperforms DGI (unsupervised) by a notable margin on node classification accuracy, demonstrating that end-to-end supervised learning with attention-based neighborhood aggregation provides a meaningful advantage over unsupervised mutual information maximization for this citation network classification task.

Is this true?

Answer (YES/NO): YES